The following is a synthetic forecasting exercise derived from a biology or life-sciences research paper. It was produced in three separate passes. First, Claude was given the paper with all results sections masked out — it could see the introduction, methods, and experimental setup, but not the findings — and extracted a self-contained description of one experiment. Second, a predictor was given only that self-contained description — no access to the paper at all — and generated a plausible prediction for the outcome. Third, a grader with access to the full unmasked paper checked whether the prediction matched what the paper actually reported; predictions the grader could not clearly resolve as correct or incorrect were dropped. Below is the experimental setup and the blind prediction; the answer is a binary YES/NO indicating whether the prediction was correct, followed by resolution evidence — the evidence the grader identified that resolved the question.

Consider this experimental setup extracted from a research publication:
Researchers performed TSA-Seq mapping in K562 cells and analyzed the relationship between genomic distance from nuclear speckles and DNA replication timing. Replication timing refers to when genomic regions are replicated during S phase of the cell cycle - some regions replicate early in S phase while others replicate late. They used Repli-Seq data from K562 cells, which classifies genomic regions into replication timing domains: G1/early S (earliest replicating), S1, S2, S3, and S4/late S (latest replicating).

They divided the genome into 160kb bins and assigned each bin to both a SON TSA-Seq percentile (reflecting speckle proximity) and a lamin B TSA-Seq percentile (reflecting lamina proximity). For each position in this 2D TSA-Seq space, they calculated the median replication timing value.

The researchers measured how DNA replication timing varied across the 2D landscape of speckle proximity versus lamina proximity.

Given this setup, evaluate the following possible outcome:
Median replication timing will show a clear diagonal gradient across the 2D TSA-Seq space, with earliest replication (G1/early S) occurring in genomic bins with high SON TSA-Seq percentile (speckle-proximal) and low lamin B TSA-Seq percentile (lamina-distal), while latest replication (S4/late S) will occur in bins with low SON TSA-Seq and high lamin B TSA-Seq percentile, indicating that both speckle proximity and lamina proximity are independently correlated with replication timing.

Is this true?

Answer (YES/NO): YES